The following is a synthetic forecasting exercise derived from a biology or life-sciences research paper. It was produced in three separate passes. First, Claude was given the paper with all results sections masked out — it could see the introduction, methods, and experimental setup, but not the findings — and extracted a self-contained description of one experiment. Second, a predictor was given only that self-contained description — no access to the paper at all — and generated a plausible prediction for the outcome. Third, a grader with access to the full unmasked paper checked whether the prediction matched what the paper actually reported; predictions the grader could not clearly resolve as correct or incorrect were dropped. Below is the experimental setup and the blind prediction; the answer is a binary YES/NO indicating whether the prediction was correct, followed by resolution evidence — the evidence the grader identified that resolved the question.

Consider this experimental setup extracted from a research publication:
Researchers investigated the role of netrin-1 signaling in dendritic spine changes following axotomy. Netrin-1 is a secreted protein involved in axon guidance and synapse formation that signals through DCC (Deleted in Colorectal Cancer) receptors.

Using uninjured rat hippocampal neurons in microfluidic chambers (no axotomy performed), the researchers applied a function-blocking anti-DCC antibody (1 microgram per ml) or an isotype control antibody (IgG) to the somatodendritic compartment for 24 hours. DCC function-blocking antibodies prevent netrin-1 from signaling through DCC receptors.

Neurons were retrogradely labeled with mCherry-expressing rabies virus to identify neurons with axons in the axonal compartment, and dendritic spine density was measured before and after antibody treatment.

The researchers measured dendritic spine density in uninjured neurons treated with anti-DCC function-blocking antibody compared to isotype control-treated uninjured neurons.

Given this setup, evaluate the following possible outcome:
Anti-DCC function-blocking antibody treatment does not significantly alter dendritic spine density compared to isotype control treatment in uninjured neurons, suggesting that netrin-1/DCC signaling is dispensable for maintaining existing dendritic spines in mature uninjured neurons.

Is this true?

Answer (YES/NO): NO